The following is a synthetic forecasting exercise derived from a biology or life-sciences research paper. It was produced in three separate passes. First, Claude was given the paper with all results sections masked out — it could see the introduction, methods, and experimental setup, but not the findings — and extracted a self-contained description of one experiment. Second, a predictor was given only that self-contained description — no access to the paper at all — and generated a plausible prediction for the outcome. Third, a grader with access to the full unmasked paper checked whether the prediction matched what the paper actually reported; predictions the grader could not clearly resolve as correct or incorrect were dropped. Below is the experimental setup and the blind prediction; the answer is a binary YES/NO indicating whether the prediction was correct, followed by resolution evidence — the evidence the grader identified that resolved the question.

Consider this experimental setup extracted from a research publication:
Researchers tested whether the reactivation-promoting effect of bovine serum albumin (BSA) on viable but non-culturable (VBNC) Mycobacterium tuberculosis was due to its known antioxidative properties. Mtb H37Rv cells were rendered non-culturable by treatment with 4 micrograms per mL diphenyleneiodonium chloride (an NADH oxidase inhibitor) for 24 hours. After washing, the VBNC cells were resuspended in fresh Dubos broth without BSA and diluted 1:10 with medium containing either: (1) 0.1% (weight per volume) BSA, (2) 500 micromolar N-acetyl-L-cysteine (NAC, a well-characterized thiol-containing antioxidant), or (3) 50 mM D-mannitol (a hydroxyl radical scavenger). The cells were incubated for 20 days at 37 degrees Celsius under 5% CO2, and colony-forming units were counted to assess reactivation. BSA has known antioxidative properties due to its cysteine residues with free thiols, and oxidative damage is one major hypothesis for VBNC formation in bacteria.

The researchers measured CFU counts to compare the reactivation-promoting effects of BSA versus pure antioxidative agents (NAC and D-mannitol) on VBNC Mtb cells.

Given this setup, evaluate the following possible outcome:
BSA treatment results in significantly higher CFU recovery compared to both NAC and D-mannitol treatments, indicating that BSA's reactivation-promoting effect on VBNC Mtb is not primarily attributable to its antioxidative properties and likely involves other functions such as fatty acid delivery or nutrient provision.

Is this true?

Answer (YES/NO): NO